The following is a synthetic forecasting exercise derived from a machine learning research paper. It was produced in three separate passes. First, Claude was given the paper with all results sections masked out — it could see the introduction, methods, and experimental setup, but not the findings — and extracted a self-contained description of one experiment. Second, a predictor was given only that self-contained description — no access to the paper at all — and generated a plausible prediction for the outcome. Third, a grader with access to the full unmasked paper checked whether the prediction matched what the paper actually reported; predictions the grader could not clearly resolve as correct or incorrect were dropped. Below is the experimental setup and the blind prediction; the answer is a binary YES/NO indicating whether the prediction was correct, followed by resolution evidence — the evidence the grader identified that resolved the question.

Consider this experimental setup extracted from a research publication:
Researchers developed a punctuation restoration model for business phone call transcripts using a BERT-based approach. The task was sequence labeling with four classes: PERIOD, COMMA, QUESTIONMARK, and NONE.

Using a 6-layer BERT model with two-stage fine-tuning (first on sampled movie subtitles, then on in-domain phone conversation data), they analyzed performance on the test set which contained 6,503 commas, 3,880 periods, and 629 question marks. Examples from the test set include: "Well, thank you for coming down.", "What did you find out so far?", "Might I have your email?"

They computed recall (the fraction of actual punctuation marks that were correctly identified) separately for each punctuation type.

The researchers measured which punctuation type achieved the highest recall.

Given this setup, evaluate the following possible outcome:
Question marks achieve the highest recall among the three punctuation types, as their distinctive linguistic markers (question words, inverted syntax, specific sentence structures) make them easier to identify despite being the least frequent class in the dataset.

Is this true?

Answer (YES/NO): NO